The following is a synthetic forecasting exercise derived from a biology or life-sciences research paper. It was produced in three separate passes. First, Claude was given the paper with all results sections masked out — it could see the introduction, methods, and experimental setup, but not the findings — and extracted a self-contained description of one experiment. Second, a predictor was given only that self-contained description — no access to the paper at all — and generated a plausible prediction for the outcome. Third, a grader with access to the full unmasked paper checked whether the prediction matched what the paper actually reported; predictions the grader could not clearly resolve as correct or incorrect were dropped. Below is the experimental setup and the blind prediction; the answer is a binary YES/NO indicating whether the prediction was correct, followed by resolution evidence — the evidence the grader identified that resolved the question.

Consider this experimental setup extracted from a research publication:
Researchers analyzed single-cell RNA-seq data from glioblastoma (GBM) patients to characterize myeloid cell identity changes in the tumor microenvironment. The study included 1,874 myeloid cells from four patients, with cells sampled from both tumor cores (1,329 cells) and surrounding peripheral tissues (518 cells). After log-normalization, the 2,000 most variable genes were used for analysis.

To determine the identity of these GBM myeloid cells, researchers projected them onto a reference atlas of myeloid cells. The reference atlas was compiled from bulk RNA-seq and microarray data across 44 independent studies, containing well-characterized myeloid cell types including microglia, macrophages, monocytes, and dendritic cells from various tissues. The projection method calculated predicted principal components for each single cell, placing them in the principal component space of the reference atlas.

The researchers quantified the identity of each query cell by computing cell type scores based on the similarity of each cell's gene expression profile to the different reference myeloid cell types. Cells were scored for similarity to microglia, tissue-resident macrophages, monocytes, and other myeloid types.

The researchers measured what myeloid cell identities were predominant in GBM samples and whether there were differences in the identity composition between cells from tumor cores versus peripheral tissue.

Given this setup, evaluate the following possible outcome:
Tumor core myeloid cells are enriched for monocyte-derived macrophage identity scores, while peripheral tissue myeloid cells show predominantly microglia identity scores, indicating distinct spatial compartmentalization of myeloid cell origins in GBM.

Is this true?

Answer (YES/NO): NO